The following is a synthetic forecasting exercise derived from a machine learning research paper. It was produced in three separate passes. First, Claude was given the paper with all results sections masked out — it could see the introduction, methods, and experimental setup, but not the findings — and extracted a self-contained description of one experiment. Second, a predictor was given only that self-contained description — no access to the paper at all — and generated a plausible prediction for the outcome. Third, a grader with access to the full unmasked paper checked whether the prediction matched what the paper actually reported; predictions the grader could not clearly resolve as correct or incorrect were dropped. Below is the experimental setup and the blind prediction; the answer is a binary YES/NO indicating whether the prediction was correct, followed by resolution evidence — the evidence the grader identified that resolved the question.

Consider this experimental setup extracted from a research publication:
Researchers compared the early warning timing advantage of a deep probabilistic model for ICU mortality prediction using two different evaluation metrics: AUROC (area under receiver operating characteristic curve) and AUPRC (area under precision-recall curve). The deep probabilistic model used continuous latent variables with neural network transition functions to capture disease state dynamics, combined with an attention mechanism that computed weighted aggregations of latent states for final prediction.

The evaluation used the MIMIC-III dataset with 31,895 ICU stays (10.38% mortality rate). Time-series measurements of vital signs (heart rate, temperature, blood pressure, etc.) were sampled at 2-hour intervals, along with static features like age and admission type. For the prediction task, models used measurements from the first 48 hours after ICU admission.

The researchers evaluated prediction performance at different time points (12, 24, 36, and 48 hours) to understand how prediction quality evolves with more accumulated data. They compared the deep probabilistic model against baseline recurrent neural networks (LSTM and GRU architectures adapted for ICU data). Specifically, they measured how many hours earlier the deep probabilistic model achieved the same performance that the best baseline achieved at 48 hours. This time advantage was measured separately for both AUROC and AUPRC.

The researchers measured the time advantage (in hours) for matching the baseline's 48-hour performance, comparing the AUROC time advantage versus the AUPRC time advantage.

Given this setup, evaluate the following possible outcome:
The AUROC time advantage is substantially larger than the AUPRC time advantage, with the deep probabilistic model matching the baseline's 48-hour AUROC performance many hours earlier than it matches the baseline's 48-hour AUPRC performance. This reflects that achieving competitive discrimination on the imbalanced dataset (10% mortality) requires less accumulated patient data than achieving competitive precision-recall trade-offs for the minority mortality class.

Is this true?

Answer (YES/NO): YES